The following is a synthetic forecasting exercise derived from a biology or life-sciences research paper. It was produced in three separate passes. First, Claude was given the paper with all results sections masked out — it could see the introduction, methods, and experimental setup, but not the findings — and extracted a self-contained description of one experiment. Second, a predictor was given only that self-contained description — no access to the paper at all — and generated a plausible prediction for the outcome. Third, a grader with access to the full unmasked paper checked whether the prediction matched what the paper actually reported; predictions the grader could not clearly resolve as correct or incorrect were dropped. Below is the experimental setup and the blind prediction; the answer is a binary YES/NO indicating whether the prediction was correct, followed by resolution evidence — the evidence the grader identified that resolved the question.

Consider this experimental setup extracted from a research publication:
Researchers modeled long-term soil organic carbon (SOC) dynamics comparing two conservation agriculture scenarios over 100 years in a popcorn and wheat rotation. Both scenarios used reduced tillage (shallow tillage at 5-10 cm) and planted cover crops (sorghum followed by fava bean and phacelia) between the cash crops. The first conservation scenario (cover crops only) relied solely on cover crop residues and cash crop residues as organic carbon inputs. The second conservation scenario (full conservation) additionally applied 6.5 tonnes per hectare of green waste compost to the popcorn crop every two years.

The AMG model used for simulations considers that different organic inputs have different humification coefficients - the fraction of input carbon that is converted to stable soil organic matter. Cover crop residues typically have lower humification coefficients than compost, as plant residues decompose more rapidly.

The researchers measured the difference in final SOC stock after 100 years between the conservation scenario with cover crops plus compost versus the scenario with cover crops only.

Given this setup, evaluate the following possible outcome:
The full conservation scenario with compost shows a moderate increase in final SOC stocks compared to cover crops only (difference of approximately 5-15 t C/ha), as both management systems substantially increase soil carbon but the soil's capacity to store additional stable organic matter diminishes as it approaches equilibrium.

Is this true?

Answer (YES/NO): NO